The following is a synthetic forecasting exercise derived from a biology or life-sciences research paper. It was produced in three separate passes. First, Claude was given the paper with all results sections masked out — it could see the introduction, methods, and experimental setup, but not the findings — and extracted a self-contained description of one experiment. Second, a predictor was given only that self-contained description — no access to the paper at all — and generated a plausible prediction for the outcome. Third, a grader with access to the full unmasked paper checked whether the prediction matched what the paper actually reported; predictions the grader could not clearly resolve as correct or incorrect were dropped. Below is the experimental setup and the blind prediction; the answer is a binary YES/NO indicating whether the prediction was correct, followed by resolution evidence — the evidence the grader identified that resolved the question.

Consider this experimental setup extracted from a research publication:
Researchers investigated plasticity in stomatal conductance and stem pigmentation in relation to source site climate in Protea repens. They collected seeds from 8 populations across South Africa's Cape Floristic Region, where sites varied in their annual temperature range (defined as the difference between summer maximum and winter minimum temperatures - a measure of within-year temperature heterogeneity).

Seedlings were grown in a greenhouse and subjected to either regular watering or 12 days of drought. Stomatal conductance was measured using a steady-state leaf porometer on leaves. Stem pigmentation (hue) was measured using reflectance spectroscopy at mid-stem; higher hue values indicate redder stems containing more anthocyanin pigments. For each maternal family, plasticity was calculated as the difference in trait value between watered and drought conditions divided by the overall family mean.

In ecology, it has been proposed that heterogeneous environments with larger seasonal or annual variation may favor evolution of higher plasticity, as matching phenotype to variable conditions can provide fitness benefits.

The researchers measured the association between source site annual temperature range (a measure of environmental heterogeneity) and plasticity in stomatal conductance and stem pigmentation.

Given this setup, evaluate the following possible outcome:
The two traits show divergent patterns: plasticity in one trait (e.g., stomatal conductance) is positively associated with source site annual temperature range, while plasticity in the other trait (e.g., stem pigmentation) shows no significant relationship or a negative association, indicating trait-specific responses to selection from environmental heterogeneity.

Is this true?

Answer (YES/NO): NO